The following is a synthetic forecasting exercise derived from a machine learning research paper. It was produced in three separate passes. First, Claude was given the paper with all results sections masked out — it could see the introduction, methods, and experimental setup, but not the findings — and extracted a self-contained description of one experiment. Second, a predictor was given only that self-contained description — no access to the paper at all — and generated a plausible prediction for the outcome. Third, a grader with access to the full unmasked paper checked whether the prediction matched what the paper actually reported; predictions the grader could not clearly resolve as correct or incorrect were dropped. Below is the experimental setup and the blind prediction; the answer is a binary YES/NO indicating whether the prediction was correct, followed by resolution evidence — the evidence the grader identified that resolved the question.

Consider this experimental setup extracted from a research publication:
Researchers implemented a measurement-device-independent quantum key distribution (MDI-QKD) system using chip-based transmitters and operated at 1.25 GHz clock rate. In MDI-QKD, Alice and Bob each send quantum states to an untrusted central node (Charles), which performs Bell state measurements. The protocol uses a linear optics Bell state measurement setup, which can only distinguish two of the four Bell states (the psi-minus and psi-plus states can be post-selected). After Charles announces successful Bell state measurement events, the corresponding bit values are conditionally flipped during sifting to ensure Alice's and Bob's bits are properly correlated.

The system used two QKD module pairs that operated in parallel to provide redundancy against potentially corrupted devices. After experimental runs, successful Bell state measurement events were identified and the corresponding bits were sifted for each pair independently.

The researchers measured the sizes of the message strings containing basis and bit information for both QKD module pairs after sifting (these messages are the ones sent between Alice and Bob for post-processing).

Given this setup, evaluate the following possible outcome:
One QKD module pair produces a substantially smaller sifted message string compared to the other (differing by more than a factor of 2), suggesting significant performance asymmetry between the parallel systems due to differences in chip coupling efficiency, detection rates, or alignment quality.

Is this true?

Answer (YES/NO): NO